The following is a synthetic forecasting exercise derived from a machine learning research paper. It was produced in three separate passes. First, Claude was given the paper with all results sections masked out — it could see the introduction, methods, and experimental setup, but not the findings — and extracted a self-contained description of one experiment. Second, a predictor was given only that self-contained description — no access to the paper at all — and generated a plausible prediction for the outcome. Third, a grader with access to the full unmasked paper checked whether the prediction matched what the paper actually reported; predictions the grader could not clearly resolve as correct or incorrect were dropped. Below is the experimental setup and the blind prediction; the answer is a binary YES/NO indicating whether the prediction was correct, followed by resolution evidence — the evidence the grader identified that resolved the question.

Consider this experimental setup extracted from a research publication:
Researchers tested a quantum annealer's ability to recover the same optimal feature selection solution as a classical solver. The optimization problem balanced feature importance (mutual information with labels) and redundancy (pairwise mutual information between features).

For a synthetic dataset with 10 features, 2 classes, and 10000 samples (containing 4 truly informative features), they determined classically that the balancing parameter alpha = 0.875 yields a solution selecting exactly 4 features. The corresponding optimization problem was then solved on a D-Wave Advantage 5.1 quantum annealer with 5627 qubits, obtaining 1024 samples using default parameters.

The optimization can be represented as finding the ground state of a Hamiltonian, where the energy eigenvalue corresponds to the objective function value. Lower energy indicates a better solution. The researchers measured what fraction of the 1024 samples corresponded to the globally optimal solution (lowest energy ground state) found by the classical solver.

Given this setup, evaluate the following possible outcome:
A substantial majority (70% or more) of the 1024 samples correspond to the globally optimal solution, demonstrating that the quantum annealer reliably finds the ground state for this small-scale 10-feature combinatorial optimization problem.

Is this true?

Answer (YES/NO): NO